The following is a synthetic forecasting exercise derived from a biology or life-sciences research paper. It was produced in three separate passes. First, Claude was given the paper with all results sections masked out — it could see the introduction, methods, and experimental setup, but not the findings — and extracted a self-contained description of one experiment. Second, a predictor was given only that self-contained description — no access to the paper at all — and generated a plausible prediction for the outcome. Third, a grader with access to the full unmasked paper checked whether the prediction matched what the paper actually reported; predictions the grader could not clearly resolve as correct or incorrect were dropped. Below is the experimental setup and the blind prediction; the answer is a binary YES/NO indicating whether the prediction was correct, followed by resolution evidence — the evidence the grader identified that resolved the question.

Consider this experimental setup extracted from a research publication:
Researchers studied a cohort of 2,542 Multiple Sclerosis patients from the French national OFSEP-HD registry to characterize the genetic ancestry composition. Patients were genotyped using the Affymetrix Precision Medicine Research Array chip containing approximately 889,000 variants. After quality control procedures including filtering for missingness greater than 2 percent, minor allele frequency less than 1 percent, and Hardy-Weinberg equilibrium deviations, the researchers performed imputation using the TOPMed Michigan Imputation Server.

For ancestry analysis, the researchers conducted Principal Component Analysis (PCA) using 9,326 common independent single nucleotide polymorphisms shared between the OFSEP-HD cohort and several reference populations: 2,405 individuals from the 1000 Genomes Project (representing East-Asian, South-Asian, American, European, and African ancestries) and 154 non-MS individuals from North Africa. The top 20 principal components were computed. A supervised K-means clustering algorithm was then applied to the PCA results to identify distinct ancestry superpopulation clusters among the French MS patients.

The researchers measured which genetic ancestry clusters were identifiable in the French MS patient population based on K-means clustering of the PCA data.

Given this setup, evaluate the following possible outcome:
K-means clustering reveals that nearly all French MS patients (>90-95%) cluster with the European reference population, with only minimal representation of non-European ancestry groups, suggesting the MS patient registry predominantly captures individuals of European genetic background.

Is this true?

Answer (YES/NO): NO